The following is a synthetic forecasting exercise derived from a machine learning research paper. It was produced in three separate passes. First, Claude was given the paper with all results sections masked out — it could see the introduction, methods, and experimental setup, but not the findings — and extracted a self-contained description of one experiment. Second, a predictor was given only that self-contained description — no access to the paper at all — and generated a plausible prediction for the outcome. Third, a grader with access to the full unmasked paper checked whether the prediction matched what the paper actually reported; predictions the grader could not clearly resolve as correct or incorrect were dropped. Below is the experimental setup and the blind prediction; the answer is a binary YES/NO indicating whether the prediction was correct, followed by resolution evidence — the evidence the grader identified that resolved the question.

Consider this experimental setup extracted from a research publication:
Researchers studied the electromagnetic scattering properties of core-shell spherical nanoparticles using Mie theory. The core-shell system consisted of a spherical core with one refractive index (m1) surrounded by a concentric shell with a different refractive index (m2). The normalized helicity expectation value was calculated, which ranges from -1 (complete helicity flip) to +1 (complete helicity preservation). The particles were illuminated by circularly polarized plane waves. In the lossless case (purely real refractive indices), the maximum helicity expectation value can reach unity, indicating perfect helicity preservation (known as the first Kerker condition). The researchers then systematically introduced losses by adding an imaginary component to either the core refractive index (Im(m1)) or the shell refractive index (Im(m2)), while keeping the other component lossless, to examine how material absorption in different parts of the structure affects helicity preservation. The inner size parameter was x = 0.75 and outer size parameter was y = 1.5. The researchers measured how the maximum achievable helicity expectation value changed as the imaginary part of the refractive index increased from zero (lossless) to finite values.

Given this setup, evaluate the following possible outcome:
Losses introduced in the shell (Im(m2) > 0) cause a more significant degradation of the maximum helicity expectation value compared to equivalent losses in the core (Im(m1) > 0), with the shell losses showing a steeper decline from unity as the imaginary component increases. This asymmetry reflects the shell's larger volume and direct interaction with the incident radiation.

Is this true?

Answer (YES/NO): YES